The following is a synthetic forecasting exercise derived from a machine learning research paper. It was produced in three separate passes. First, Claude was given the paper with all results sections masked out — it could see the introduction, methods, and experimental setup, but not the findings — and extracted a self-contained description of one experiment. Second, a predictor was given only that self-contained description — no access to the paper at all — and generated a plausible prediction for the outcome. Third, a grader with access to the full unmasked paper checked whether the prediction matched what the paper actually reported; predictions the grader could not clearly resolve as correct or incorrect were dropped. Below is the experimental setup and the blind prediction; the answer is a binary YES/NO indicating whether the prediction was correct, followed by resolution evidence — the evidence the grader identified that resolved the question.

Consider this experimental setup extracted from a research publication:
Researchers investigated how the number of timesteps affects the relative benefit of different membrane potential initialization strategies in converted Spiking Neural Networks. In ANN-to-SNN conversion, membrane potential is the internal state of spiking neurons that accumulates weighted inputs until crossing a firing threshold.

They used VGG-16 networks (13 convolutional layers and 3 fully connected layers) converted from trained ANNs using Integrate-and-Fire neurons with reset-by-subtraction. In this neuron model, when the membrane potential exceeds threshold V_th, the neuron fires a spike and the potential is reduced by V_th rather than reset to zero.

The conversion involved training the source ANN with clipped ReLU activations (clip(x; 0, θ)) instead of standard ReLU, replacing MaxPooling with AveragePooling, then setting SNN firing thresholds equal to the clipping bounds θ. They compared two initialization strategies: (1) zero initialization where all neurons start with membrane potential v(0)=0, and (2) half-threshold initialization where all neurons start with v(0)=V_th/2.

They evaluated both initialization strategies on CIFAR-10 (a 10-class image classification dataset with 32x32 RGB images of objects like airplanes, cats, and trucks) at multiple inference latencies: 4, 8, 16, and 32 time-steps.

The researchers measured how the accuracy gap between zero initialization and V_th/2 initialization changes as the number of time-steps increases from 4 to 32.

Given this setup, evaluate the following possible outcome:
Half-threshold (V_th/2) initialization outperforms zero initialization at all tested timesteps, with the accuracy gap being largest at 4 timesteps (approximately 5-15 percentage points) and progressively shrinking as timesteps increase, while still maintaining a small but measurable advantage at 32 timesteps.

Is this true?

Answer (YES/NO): NO